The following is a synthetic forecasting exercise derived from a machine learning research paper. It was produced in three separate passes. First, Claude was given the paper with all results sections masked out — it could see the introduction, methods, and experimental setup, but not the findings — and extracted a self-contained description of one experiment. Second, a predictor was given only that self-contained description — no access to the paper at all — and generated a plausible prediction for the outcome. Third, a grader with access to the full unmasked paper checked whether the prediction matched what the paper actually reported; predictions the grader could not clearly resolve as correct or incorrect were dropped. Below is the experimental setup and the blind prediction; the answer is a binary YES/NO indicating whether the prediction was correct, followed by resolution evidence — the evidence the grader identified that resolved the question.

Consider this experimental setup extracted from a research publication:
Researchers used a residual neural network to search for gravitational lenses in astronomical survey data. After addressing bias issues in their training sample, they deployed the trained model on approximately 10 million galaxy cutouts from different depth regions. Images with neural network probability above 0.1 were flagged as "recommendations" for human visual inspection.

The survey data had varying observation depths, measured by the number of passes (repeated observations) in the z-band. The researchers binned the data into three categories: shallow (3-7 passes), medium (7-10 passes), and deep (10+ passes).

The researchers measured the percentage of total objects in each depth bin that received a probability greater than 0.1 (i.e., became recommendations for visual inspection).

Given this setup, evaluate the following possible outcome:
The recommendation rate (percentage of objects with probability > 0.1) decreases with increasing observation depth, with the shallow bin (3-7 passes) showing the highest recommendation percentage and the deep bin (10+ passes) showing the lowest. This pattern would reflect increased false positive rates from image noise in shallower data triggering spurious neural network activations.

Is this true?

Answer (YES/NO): NO